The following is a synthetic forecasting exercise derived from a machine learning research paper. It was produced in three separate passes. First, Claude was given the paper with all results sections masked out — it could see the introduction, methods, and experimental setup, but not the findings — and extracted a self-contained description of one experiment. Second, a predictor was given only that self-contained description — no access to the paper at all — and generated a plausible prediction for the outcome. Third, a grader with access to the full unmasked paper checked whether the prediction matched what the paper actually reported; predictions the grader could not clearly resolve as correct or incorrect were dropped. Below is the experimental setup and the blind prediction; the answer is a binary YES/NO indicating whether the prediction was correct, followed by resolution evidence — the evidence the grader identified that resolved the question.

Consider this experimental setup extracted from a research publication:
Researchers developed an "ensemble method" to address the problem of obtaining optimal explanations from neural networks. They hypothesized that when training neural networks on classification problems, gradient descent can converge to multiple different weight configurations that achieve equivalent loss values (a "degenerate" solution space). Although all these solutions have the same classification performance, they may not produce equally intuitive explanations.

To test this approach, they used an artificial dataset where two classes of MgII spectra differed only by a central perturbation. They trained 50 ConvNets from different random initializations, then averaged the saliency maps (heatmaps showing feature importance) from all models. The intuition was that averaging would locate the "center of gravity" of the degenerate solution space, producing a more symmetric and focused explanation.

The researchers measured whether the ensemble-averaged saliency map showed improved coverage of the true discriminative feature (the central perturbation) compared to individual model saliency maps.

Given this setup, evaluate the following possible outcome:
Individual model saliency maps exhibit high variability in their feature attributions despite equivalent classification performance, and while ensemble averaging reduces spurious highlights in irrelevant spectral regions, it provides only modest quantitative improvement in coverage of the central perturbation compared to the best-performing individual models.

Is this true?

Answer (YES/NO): NO